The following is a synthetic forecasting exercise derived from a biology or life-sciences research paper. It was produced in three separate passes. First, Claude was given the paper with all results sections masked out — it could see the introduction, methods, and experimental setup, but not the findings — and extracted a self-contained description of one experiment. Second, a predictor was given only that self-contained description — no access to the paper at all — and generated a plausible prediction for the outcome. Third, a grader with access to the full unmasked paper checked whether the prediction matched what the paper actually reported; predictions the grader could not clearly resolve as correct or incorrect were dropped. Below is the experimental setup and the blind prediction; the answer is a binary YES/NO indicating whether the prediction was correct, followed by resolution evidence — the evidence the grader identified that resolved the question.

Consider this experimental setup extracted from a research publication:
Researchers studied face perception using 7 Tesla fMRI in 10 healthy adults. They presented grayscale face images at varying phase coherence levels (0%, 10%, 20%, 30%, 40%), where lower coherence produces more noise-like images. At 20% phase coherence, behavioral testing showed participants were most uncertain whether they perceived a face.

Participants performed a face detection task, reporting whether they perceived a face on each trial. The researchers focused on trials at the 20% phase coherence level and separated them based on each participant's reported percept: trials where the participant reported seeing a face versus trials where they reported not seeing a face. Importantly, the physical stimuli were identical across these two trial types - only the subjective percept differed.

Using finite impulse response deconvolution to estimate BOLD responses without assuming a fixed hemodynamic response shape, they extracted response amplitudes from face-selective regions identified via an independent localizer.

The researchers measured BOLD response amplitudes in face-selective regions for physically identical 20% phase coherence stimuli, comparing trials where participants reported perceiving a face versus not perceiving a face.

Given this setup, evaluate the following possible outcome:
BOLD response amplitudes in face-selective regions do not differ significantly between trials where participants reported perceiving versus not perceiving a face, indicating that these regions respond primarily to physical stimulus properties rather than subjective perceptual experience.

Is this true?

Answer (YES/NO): NO